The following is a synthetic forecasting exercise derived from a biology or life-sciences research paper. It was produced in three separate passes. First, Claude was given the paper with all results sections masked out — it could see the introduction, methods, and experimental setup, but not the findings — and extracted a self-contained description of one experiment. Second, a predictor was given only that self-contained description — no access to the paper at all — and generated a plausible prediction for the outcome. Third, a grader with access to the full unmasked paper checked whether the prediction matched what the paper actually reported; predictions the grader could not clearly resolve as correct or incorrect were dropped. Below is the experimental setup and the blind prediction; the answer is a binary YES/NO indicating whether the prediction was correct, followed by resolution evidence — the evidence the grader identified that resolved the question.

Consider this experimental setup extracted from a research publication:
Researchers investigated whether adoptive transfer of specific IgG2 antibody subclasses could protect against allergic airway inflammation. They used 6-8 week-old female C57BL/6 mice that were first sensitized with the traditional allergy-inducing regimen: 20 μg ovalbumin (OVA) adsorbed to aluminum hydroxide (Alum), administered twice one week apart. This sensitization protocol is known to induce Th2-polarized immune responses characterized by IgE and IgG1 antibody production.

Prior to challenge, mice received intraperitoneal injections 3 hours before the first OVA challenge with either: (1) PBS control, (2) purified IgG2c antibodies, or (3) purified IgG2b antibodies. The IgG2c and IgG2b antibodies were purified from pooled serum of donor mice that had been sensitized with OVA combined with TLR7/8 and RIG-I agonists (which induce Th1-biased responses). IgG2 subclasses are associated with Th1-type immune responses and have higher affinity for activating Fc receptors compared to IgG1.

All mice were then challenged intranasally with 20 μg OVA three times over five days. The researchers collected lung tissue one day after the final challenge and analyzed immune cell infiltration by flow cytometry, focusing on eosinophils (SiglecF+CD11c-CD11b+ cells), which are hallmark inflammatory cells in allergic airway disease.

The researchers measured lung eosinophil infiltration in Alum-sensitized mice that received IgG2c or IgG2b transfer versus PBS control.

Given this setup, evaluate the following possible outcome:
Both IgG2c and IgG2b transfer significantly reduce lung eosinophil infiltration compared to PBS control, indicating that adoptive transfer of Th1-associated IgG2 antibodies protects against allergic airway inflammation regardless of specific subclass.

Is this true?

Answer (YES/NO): NO